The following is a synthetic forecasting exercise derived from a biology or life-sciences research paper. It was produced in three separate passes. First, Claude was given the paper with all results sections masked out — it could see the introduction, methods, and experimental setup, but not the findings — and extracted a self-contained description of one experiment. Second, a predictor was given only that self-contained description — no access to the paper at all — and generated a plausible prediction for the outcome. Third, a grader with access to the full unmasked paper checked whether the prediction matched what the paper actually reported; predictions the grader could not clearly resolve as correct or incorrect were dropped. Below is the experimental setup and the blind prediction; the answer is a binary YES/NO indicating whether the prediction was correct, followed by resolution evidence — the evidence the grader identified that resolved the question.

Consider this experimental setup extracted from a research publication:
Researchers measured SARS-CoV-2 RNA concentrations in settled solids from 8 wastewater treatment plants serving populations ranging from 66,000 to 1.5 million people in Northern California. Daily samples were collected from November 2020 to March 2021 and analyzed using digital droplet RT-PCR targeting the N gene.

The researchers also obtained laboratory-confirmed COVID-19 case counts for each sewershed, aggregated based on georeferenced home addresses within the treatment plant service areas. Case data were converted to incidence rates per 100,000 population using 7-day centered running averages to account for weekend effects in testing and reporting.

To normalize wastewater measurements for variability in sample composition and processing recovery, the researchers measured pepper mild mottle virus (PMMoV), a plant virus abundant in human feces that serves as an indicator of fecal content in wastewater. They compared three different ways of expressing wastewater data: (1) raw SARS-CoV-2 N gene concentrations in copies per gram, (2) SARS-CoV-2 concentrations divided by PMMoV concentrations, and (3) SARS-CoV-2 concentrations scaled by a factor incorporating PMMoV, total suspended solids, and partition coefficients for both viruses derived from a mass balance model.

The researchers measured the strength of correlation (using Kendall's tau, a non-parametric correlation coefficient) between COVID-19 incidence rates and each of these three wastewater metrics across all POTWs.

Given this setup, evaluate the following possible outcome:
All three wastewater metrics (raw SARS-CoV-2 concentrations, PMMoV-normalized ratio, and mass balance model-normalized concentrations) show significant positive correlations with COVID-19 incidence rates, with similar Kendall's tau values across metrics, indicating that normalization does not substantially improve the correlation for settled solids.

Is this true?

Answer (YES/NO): YES